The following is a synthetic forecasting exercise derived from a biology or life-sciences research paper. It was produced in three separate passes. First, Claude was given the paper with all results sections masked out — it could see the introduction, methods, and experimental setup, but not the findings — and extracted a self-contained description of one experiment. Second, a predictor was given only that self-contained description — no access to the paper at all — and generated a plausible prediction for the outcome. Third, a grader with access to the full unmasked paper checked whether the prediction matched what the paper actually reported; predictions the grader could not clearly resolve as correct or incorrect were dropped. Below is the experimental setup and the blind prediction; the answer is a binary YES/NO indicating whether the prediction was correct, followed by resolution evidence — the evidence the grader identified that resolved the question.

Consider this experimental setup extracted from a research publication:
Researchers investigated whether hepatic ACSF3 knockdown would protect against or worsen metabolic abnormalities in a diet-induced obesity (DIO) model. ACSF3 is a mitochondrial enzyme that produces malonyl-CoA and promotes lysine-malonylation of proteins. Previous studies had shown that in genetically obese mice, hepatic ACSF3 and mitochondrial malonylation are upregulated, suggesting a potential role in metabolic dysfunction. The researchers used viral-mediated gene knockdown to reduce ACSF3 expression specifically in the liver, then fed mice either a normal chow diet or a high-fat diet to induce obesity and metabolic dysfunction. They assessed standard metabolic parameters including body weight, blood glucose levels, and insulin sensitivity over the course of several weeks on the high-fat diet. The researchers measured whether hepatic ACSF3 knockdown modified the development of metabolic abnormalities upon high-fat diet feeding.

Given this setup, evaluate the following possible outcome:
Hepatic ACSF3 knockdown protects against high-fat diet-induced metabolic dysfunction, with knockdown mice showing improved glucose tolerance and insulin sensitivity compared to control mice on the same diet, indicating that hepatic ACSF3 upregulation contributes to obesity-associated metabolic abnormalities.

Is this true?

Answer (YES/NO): NO